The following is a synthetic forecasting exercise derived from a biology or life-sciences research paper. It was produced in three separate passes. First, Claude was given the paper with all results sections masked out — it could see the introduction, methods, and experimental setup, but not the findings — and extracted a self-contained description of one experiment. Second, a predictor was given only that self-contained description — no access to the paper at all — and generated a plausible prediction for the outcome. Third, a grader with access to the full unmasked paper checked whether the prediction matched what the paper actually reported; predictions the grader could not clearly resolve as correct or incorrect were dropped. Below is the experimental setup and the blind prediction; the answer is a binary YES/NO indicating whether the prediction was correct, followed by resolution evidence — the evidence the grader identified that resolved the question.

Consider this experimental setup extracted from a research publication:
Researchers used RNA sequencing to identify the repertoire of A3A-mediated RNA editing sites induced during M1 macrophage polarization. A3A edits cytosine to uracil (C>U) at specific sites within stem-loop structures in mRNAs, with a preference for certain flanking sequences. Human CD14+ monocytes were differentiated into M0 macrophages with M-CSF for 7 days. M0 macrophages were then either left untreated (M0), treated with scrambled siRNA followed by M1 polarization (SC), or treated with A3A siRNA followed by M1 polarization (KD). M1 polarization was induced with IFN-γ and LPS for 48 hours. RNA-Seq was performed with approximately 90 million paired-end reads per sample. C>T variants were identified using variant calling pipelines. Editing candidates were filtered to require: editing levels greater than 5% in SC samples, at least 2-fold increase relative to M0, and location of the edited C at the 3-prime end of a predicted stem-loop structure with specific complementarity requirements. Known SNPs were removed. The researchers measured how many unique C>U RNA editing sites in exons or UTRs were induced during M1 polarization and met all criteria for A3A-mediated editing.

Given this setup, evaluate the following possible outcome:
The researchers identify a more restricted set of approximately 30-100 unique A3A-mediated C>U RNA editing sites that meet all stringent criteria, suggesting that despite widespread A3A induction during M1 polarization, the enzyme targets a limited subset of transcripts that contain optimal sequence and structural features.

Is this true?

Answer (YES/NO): NO